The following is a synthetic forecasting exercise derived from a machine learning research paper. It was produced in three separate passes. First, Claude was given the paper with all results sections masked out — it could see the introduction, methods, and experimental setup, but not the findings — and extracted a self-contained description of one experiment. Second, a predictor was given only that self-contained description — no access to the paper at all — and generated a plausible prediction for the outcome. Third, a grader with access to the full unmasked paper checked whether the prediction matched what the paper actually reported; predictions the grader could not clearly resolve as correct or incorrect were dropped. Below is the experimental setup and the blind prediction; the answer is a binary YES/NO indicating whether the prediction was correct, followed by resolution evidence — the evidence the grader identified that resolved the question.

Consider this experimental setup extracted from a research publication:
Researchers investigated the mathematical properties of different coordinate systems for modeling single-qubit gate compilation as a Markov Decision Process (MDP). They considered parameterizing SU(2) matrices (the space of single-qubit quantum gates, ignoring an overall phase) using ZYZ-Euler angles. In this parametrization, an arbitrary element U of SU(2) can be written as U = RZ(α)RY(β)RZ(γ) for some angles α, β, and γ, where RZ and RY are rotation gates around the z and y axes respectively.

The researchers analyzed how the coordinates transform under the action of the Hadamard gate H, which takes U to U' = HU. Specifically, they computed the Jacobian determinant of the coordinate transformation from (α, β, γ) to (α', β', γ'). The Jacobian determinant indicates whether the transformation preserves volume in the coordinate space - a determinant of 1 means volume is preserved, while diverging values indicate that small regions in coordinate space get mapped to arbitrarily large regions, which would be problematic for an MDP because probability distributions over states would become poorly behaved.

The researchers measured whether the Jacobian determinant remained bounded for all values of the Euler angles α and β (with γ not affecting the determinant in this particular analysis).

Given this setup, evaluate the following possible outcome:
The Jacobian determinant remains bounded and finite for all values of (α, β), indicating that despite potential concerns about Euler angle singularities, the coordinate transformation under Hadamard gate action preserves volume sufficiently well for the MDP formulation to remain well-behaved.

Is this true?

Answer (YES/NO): NO